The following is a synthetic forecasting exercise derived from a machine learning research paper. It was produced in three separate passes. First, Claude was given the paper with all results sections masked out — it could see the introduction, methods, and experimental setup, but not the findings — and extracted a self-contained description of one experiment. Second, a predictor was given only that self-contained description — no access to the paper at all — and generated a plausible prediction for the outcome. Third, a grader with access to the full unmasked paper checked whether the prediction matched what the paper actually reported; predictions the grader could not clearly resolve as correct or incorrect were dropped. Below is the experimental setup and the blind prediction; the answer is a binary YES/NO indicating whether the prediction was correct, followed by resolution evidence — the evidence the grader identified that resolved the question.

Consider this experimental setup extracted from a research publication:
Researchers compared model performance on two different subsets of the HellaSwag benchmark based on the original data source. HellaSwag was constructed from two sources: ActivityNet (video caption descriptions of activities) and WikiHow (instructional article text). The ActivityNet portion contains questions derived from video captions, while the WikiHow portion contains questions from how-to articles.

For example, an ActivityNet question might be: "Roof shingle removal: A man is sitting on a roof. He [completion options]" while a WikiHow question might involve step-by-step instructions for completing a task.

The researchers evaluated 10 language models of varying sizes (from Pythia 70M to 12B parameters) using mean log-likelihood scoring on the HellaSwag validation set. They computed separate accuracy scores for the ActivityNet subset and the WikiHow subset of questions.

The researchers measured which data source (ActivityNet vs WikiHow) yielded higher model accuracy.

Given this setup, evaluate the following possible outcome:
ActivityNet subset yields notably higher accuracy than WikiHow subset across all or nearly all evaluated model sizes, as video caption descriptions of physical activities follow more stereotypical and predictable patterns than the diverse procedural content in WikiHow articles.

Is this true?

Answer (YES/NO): NO